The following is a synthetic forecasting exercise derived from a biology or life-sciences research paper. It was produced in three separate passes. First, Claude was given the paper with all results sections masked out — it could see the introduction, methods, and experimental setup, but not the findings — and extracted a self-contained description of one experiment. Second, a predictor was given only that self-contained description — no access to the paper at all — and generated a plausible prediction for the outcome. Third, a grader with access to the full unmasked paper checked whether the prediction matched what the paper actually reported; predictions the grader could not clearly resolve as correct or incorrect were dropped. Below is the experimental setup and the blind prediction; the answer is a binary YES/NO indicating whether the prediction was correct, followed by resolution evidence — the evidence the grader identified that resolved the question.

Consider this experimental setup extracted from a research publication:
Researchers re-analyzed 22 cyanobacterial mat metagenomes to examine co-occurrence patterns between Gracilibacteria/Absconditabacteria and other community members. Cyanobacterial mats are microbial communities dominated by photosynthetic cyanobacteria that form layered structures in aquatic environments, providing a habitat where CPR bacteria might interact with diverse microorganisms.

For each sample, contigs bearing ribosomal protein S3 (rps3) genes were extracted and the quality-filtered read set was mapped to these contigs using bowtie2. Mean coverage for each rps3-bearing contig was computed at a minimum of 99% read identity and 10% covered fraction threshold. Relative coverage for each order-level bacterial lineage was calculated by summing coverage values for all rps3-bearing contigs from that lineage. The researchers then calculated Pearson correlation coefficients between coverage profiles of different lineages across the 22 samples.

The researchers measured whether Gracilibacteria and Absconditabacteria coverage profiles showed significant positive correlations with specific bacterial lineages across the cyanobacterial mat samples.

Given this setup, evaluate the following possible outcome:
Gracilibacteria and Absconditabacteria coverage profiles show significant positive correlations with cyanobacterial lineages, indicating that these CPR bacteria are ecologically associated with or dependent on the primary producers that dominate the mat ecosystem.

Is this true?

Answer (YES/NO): NO